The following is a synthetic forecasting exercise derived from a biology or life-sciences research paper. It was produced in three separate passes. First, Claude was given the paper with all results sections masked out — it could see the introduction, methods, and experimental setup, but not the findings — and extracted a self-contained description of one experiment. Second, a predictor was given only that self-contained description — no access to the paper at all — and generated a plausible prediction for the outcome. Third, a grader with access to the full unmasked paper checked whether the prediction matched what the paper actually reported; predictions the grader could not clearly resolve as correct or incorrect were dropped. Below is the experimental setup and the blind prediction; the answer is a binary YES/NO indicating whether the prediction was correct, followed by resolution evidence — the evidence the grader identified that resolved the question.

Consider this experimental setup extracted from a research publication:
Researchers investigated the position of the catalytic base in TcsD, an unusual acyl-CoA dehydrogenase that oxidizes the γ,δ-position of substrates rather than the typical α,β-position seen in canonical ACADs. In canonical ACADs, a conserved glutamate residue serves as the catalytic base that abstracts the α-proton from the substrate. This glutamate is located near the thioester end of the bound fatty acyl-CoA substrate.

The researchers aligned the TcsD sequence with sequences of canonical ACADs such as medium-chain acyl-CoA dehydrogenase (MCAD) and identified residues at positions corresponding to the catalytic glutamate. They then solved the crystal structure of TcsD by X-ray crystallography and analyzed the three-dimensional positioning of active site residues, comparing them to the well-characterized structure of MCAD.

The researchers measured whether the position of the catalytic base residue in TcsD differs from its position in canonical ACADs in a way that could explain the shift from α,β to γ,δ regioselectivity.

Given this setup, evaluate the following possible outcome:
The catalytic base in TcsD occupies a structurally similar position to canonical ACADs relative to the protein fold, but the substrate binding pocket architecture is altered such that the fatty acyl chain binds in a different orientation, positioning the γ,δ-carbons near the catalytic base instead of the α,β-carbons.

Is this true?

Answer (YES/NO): YES